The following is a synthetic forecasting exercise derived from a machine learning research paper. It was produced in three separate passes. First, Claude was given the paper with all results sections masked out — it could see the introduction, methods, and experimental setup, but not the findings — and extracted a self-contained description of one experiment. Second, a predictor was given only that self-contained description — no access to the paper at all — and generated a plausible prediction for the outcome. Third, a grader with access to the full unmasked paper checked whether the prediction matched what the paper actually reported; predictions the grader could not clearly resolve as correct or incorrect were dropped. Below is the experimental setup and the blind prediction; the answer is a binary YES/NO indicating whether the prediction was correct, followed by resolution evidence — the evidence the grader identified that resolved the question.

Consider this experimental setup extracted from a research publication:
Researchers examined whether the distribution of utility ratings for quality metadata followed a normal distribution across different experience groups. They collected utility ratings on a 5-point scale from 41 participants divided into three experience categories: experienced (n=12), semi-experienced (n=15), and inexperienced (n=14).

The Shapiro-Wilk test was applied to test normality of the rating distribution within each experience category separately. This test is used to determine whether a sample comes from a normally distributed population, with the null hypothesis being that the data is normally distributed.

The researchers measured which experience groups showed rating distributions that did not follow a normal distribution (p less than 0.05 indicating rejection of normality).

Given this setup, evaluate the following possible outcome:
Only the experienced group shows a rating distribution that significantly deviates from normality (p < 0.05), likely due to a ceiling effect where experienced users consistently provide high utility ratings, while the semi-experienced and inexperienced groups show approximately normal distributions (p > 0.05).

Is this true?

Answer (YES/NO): NO